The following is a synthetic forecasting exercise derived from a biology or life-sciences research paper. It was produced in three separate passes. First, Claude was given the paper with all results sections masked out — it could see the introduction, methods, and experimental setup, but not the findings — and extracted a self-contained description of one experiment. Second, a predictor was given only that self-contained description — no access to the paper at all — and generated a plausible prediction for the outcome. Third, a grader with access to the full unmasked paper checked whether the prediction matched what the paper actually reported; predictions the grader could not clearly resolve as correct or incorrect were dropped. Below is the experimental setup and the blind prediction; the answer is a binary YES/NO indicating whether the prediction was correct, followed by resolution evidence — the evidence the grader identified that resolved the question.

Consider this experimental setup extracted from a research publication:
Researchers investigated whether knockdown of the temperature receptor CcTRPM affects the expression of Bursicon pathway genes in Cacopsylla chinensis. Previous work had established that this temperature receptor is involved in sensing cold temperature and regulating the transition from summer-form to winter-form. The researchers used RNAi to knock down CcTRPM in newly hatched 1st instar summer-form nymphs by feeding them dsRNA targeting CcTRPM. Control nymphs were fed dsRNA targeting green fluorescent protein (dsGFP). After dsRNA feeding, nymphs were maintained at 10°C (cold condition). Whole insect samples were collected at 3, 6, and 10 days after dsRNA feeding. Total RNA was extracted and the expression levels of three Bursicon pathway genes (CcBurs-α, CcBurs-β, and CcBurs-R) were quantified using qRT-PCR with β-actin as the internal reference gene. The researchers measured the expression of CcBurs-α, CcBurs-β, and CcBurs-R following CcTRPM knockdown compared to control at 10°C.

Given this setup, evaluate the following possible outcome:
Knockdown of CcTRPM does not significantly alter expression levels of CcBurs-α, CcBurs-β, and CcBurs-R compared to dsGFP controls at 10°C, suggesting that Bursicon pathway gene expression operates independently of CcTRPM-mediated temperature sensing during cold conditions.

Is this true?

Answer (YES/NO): NO